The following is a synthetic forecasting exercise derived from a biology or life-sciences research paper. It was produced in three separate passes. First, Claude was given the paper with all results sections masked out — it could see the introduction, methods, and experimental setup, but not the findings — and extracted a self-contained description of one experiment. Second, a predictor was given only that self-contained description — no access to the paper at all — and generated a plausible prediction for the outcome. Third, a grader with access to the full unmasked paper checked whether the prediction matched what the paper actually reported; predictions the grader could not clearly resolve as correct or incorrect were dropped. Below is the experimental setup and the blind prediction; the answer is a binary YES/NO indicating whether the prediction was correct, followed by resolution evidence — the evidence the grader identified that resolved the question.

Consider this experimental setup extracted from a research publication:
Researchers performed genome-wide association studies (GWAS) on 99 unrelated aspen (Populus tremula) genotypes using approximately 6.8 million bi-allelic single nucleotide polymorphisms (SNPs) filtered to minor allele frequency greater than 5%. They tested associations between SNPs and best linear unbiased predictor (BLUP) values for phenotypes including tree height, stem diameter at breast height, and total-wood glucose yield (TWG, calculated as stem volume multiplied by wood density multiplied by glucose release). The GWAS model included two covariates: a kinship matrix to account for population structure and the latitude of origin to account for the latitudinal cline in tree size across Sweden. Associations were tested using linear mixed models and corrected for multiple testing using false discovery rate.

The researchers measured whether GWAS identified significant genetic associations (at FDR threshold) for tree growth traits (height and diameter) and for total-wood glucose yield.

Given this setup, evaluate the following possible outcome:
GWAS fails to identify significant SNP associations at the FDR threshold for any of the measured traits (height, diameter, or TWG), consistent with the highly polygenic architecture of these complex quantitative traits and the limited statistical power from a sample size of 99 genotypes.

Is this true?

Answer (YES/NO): NO